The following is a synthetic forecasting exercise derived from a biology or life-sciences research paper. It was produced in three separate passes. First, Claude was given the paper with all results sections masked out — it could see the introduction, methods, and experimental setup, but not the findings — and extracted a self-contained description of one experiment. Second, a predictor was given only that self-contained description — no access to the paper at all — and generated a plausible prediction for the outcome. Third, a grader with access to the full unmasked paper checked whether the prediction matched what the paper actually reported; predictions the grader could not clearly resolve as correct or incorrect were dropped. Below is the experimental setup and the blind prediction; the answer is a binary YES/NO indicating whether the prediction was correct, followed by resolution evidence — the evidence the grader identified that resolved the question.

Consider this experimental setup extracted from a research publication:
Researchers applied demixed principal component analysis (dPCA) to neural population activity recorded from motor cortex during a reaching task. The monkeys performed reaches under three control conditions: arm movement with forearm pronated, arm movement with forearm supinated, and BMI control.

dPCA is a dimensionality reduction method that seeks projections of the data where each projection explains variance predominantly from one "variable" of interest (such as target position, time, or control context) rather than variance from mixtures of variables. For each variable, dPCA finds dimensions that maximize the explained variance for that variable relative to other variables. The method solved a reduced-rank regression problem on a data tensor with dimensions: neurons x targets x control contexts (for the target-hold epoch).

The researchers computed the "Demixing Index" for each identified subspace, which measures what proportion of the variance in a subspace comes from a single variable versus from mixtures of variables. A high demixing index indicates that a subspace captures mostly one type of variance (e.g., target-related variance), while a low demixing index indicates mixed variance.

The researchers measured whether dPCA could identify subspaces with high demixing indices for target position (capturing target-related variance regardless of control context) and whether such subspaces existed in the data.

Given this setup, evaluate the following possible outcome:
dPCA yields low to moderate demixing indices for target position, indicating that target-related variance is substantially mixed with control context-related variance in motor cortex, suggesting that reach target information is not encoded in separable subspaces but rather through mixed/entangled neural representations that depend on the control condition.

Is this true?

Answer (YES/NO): NO